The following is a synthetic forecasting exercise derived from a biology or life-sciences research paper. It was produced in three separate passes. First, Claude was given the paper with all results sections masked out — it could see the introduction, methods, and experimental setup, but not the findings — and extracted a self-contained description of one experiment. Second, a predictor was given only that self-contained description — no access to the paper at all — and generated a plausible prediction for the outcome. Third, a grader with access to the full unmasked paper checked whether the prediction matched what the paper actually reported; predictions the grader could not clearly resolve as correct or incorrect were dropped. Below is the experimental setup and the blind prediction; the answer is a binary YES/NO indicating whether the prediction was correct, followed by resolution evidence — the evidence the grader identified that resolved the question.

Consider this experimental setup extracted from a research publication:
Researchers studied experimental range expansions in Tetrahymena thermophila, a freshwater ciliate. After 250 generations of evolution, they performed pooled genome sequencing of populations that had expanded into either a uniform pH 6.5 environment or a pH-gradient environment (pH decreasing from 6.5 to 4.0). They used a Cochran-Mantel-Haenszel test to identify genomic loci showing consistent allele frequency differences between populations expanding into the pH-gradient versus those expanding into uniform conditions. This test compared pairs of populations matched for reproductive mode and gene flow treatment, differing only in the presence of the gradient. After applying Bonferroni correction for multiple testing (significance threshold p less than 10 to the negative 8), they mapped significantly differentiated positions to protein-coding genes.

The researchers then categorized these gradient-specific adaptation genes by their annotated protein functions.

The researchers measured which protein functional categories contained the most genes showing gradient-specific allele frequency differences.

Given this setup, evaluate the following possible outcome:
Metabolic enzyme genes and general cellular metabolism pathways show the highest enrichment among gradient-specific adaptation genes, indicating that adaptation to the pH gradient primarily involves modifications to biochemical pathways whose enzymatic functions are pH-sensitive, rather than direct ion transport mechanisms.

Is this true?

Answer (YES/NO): NO